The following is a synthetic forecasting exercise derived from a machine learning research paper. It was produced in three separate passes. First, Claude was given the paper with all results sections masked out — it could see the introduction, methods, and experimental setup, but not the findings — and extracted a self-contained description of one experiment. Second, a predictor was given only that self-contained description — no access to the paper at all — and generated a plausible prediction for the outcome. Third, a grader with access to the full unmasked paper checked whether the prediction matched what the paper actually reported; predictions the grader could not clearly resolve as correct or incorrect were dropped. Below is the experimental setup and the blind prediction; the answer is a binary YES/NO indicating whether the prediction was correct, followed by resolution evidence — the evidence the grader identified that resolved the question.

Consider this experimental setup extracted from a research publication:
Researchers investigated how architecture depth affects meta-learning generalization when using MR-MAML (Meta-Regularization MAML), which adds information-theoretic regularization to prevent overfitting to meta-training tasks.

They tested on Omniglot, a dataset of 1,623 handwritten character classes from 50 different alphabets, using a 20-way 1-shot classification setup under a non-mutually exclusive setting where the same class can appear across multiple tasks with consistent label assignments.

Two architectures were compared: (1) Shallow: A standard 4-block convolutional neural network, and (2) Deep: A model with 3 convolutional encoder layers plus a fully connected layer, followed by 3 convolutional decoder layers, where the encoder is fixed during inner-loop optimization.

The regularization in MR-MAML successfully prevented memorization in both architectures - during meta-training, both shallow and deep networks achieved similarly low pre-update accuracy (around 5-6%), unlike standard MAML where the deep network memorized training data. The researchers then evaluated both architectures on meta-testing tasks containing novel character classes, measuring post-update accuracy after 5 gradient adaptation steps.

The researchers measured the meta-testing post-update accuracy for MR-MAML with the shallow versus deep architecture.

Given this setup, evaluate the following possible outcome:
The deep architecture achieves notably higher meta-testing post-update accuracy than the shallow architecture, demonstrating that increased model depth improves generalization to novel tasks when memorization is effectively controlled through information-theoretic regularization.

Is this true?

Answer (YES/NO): NO